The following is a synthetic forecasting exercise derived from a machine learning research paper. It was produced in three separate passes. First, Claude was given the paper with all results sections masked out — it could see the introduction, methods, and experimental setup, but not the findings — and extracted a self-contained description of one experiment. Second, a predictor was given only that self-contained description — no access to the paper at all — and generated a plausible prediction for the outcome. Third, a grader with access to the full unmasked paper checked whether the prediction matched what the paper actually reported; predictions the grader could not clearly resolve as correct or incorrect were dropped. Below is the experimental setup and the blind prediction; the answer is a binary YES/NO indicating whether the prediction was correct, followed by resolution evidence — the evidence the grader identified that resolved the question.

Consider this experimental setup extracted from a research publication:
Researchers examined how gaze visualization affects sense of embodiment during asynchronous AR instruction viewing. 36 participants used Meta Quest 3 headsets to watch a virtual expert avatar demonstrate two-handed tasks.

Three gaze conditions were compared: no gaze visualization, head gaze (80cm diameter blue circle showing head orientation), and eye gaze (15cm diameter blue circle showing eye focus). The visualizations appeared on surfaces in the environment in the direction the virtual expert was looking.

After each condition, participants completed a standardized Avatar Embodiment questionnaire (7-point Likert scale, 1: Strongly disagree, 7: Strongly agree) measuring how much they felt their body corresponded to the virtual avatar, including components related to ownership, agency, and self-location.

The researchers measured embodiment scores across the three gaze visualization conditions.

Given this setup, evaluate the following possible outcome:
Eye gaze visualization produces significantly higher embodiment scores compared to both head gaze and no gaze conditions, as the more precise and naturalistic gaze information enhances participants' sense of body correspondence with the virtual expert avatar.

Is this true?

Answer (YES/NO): NO